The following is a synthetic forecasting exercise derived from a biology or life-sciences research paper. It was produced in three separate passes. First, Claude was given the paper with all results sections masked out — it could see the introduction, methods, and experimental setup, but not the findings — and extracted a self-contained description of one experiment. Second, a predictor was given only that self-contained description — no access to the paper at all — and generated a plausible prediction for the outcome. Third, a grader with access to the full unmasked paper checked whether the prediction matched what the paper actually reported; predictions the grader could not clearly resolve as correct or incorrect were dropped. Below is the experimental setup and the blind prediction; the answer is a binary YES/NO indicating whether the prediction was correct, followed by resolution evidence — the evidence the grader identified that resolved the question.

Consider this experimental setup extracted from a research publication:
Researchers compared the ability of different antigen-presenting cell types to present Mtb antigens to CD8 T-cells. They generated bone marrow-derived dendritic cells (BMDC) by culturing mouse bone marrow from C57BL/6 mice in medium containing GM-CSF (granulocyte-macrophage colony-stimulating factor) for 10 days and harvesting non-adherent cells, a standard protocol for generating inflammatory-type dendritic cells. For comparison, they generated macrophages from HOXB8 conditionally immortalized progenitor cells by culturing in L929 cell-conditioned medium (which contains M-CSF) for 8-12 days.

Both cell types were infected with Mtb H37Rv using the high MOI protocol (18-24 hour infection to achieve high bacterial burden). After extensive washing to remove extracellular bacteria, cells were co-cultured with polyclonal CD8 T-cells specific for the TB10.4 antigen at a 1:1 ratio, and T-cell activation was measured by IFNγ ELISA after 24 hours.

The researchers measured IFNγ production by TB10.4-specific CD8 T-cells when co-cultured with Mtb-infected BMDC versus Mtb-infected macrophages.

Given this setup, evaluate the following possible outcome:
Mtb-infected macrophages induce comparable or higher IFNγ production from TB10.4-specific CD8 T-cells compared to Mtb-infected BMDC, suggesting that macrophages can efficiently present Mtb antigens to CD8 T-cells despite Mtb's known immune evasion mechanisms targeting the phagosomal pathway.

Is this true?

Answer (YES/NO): NO